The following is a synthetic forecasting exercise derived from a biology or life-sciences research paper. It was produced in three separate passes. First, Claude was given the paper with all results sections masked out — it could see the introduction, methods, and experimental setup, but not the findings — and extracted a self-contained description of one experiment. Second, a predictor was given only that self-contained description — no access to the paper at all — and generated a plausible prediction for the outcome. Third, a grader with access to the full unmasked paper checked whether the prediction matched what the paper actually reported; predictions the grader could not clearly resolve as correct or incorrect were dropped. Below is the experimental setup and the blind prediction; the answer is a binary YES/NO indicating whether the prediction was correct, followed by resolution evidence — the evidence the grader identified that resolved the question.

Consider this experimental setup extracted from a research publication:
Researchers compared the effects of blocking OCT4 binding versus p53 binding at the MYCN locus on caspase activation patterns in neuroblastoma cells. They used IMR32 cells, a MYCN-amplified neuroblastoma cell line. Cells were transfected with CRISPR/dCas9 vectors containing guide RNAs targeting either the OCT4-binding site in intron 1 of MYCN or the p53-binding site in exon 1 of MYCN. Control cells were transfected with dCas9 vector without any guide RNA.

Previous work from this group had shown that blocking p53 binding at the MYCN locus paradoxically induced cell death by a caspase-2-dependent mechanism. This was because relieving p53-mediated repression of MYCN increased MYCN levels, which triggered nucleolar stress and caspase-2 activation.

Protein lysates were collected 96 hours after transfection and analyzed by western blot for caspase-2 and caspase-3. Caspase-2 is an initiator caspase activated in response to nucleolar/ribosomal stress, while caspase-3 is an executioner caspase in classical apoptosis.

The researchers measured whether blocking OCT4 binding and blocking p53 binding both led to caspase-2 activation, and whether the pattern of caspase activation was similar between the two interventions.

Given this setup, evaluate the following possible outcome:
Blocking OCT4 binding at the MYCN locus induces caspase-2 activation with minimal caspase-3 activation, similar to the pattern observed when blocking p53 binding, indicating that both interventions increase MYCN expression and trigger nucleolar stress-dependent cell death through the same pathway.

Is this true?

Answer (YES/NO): NO